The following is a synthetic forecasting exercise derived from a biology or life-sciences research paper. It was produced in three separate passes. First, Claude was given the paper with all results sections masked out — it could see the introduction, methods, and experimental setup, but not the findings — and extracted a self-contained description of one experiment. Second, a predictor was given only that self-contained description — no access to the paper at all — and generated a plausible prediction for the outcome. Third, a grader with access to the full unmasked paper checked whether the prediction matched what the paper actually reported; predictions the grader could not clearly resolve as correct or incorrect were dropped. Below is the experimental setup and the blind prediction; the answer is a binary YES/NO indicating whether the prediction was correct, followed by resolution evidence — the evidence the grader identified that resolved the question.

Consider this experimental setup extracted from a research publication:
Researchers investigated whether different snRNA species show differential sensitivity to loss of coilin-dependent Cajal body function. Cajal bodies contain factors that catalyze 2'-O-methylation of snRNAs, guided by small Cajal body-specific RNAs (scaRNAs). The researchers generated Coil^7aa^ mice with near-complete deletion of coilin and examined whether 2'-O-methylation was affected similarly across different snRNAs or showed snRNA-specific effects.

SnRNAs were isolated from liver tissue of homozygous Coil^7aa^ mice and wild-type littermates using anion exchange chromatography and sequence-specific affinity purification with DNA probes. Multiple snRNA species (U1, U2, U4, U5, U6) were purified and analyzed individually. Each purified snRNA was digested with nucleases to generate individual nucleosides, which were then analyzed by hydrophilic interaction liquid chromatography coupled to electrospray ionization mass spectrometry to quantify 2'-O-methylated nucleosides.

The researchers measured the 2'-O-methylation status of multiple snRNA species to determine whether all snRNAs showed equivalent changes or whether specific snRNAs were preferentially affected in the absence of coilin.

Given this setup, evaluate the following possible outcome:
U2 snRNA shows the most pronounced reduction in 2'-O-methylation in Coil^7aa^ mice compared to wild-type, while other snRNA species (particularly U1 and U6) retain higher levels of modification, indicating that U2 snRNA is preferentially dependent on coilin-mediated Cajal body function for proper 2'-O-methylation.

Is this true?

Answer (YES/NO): YES